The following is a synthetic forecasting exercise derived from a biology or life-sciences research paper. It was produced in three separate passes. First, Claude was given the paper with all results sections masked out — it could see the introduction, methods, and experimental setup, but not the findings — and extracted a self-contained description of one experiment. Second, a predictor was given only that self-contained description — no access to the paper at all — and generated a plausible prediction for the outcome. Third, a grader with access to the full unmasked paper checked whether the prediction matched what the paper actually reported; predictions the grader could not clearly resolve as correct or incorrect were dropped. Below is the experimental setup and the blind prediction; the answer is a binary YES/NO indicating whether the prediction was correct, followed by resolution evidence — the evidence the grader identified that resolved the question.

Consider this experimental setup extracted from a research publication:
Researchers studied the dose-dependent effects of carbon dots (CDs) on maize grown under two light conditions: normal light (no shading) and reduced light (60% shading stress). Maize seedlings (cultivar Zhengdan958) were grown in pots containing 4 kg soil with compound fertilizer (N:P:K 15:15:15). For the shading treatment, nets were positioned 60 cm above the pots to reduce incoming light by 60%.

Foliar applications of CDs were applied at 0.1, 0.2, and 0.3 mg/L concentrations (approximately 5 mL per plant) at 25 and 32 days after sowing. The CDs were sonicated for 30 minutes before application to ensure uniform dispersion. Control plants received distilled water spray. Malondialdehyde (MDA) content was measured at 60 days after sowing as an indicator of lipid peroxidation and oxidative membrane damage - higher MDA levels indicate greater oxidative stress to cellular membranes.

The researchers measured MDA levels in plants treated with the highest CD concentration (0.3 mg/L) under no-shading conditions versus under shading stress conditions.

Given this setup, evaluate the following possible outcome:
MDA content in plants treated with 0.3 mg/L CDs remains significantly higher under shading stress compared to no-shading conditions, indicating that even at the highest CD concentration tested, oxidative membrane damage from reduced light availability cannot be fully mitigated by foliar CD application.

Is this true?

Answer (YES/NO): NO